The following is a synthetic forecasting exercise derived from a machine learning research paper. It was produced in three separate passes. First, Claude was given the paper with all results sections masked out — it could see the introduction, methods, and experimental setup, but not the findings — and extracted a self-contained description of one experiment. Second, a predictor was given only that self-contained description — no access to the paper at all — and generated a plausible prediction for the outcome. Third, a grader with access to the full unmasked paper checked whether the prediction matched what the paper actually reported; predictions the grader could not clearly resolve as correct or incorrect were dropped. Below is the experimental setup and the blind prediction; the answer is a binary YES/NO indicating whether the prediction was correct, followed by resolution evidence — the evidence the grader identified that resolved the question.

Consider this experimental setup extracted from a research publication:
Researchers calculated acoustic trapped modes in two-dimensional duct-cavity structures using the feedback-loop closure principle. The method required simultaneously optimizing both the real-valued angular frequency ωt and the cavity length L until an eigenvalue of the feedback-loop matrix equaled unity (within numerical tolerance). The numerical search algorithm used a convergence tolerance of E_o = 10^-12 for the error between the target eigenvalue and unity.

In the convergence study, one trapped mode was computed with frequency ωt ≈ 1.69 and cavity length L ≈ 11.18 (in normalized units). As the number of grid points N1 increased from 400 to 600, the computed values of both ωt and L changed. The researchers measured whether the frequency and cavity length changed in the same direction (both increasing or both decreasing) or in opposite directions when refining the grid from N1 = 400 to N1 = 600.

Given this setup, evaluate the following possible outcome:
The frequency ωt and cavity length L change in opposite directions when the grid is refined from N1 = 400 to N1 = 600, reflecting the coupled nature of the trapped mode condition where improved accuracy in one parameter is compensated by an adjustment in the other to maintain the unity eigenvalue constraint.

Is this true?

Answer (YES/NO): YES